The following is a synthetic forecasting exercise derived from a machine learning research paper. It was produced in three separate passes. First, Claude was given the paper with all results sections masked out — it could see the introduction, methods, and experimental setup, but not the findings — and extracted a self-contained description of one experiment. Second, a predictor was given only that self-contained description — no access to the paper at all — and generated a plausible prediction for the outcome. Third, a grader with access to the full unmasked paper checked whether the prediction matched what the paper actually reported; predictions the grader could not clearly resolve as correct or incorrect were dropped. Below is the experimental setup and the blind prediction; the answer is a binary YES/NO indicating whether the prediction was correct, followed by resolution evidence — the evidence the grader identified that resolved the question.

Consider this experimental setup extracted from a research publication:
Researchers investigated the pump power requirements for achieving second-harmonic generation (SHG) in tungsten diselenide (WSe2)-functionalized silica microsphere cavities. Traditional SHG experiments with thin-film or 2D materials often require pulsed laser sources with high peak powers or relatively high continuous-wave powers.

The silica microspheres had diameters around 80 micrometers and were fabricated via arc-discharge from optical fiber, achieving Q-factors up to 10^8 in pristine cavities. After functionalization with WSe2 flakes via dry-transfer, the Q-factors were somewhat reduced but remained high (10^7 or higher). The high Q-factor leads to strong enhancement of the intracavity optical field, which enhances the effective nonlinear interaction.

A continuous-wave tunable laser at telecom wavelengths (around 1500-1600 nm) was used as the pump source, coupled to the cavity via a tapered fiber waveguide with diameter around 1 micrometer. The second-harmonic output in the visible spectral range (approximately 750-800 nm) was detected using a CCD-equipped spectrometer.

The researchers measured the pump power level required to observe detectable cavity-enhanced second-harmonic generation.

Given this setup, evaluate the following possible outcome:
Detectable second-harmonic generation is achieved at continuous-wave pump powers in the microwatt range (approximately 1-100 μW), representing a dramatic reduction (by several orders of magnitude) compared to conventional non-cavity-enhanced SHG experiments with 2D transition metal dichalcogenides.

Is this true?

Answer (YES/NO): NO